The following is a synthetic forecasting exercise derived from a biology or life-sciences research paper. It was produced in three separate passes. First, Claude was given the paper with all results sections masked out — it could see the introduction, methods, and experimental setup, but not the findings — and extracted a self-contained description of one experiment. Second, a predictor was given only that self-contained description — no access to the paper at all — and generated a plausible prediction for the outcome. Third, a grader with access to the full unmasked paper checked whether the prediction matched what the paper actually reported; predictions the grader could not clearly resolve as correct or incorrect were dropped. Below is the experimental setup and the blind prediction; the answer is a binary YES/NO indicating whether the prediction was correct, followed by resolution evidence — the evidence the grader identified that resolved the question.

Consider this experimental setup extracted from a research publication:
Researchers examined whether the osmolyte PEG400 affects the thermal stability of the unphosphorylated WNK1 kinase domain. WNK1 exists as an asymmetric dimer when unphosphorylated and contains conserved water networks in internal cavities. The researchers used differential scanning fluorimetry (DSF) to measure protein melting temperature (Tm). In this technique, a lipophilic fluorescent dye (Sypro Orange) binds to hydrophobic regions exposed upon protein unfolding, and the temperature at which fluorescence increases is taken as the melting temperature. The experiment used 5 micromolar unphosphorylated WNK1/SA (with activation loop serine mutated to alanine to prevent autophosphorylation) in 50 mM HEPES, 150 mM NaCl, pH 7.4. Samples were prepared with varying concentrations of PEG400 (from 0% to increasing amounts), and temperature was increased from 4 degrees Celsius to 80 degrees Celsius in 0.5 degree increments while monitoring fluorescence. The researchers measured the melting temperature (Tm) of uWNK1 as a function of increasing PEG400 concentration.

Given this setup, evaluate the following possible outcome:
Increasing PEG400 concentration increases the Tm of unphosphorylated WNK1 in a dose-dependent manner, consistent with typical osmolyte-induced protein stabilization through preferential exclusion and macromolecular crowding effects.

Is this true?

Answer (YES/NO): NO